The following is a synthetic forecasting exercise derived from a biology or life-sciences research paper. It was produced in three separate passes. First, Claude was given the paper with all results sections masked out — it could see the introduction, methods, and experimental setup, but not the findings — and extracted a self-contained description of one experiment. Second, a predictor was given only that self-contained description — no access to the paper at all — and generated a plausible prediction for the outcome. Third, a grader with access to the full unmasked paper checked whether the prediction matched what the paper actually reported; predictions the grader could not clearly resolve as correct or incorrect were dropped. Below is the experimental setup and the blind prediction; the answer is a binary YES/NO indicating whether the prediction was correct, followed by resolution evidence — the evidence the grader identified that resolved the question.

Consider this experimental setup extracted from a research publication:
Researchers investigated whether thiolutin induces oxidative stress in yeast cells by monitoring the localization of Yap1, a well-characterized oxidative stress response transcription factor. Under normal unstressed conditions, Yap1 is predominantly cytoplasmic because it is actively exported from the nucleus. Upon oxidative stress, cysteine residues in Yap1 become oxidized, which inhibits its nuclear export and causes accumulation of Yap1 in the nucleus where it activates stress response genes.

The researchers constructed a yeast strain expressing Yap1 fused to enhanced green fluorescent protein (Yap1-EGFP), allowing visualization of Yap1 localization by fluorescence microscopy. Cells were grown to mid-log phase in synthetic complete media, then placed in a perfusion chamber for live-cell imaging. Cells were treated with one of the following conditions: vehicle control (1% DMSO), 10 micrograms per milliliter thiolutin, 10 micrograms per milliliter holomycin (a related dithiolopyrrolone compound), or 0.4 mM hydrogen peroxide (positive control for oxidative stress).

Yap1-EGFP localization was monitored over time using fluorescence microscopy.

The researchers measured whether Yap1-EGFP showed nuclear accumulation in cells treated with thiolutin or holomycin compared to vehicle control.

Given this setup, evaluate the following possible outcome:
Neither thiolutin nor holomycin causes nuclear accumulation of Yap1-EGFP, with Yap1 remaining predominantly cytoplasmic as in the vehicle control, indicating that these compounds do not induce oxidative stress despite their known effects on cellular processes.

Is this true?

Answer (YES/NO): NO